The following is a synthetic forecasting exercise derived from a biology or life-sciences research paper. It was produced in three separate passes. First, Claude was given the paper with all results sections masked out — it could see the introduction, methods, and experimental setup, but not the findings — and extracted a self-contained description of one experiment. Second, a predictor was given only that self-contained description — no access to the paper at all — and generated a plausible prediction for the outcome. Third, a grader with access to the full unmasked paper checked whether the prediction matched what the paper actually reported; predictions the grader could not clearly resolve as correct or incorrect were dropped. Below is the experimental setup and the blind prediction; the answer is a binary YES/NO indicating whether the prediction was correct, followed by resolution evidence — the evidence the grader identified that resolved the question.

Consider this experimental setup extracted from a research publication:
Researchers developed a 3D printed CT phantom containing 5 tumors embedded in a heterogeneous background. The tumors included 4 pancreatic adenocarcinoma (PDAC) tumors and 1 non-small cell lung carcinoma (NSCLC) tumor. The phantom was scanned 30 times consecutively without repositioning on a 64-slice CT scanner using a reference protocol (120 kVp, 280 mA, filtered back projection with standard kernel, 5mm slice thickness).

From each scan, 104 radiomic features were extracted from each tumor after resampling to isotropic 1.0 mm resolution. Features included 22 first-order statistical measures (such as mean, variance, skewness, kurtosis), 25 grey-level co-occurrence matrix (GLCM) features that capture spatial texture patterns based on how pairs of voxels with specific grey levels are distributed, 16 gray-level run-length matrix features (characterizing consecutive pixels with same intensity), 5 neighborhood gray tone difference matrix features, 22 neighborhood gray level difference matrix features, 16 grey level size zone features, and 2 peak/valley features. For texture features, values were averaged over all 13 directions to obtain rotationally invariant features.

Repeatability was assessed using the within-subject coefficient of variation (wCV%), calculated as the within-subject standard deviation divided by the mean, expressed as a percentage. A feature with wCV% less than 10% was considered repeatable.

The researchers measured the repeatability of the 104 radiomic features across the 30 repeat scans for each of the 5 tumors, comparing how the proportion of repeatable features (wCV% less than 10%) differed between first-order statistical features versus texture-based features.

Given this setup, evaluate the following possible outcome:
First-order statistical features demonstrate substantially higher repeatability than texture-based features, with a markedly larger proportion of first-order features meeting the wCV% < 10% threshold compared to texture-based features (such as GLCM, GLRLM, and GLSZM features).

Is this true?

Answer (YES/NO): NO